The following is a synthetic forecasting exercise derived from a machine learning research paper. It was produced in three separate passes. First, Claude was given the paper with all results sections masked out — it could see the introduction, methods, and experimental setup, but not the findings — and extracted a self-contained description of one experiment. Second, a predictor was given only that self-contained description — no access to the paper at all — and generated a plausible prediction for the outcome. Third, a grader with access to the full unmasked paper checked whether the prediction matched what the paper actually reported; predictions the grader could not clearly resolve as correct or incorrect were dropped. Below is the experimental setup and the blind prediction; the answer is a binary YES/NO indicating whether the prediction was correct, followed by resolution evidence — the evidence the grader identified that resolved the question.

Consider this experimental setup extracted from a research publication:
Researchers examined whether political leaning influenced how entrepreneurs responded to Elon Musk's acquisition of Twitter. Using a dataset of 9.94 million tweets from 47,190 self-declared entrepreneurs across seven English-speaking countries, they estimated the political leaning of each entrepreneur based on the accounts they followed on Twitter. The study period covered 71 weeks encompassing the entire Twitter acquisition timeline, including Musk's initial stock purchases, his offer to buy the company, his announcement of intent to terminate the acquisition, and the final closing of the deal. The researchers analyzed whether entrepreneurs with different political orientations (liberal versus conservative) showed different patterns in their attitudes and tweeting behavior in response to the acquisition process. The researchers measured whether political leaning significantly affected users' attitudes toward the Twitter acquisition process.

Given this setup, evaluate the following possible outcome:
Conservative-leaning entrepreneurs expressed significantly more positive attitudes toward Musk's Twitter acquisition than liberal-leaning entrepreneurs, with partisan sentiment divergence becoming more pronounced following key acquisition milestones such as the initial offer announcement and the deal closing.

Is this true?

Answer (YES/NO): NO